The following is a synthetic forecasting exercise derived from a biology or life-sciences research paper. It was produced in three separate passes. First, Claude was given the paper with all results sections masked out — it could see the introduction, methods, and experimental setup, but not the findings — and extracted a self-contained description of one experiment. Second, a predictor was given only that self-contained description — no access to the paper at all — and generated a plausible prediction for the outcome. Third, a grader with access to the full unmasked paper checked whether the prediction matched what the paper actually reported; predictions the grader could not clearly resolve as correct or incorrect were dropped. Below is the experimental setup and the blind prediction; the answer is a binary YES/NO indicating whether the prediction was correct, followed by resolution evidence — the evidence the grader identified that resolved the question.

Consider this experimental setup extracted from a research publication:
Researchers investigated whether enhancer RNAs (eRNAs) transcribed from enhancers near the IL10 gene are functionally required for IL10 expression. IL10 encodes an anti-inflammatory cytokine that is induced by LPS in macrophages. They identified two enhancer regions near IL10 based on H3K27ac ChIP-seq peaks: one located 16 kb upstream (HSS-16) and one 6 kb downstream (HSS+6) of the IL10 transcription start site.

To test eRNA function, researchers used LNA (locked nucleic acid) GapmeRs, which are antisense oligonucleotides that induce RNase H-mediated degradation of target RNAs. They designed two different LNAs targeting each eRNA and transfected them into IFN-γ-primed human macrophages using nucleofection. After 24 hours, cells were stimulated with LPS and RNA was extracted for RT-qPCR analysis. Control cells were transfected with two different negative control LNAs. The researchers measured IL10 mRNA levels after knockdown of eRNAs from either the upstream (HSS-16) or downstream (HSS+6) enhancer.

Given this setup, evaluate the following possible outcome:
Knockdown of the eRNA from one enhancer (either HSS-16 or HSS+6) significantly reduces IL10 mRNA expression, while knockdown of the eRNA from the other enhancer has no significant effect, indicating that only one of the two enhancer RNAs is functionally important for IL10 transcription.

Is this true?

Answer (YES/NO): NO